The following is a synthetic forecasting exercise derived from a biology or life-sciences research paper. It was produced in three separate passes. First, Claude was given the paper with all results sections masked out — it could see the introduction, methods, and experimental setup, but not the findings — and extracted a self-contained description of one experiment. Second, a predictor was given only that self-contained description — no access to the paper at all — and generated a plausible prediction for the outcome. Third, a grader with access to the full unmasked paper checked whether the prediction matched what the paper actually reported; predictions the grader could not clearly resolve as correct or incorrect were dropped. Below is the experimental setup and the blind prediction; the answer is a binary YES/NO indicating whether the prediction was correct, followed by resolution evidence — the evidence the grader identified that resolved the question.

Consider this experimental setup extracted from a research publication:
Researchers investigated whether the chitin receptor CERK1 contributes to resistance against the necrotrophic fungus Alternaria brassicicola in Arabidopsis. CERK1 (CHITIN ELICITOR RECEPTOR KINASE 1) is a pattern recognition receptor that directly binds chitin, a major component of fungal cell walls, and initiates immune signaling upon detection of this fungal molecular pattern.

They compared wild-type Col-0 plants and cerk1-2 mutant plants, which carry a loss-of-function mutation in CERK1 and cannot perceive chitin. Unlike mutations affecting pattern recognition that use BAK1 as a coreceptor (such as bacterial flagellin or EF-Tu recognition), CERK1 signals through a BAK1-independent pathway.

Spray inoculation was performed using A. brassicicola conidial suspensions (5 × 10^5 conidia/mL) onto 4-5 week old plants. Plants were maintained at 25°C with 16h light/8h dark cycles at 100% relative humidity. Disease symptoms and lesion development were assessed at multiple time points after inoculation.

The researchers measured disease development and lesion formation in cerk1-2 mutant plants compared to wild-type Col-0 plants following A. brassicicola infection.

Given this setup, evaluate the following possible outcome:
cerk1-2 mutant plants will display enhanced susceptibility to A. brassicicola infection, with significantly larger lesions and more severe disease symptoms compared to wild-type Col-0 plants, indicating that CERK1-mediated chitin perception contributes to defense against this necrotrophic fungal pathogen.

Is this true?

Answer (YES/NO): NO